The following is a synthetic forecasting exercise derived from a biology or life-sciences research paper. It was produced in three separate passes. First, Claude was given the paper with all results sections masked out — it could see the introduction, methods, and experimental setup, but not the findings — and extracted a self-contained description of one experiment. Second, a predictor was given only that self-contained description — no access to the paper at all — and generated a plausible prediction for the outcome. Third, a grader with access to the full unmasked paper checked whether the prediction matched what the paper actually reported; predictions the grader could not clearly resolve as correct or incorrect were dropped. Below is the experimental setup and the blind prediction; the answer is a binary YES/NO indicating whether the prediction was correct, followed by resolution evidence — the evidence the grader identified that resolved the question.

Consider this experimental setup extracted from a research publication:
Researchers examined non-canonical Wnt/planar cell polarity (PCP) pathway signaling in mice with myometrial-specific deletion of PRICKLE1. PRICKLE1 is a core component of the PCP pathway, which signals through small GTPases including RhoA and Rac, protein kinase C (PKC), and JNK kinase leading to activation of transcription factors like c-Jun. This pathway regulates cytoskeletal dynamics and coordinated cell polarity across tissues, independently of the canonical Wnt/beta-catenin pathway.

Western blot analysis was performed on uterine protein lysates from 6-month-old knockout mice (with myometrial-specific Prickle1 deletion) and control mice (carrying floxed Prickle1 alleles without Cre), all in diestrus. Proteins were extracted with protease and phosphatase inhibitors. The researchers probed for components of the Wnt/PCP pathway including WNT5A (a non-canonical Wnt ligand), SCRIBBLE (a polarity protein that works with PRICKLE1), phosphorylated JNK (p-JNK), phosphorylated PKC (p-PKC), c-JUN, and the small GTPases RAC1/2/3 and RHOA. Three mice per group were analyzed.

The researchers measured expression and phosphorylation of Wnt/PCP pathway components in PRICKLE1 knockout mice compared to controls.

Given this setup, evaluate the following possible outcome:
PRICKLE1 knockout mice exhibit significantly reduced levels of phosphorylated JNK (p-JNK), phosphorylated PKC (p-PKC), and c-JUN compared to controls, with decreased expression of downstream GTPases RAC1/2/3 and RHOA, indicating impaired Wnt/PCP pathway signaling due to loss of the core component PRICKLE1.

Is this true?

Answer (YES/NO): NO